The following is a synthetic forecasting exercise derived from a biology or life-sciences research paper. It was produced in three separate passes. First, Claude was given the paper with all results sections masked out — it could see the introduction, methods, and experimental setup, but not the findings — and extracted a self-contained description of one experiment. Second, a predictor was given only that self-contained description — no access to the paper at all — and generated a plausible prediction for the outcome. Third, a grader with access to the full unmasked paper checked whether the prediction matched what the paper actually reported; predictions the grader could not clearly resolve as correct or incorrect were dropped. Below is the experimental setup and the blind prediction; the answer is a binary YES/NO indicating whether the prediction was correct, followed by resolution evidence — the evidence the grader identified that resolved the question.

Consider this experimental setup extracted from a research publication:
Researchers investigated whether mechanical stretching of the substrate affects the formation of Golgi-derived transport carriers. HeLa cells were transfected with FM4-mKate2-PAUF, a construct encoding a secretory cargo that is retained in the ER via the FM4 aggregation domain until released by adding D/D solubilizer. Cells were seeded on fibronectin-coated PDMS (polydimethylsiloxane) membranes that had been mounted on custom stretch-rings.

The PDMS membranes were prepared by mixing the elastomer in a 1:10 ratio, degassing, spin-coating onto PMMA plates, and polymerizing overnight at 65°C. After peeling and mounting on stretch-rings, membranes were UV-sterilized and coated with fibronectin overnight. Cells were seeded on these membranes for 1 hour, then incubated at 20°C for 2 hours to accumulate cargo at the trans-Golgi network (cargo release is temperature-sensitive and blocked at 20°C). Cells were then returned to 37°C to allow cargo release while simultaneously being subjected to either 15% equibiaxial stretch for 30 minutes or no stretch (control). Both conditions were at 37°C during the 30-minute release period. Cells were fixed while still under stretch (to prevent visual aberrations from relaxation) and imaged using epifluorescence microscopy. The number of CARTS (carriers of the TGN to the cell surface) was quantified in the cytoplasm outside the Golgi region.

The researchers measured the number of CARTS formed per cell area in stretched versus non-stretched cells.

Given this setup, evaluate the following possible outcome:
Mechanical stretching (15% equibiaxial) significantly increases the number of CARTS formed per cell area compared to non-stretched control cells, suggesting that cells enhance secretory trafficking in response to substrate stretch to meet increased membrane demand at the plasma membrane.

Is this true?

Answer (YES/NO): NO